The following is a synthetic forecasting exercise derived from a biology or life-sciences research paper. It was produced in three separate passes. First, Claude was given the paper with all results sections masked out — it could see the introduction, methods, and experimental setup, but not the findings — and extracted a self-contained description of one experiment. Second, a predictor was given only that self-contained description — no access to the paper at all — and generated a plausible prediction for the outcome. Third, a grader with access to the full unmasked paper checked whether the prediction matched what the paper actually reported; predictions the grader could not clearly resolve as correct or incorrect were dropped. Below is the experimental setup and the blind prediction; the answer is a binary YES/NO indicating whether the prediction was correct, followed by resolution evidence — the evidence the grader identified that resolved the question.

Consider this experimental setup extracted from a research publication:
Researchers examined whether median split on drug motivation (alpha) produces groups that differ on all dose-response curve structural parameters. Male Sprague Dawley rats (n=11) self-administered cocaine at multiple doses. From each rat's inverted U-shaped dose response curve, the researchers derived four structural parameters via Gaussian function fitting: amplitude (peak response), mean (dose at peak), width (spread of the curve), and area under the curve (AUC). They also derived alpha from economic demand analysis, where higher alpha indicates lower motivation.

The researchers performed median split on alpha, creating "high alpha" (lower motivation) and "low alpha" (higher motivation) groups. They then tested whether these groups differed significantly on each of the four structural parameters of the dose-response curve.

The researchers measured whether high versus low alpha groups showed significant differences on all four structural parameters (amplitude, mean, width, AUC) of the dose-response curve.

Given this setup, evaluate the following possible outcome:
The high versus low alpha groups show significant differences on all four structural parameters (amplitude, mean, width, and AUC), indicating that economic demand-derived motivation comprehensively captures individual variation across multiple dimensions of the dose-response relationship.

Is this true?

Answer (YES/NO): NO